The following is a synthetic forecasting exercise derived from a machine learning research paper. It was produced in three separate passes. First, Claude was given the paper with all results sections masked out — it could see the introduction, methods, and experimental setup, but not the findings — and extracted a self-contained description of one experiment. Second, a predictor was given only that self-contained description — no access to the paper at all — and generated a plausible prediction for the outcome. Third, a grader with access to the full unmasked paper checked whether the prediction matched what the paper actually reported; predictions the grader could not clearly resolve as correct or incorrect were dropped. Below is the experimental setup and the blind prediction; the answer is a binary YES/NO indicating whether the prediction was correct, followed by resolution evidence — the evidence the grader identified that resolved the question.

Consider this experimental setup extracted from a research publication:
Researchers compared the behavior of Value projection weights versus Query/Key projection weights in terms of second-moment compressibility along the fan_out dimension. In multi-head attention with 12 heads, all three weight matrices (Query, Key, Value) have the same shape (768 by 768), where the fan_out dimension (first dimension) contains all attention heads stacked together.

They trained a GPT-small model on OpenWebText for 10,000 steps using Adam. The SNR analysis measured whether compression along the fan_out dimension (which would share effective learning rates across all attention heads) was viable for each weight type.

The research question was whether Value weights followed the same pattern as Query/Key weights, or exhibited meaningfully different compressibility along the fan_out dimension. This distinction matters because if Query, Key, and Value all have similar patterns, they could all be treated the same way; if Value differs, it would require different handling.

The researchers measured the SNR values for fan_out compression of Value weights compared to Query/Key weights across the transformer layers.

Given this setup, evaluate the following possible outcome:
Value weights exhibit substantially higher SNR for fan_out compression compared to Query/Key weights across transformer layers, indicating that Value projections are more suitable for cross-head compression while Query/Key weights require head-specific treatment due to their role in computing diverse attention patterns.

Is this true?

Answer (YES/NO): YES